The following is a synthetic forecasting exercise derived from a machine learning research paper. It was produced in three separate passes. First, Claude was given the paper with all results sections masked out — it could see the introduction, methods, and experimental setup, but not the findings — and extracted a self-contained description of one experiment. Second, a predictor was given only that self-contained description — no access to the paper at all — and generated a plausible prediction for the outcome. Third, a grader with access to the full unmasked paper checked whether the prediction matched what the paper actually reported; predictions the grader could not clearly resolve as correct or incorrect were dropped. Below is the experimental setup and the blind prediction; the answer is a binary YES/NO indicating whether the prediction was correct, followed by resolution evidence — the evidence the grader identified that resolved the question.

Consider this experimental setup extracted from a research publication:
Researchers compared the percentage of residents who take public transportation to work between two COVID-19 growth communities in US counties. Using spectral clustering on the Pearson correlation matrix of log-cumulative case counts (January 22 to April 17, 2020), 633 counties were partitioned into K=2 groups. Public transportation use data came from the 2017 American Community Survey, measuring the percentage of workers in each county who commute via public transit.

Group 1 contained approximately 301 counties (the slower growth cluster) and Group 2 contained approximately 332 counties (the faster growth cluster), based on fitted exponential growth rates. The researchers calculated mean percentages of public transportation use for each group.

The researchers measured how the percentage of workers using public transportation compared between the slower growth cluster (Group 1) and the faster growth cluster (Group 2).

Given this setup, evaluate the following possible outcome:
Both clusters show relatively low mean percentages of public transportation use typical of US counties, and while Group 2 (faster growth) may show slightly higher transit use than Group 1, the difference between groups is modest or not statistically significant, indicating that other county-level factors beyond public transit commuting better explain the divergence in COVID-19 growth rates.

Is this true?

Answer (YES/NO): NO